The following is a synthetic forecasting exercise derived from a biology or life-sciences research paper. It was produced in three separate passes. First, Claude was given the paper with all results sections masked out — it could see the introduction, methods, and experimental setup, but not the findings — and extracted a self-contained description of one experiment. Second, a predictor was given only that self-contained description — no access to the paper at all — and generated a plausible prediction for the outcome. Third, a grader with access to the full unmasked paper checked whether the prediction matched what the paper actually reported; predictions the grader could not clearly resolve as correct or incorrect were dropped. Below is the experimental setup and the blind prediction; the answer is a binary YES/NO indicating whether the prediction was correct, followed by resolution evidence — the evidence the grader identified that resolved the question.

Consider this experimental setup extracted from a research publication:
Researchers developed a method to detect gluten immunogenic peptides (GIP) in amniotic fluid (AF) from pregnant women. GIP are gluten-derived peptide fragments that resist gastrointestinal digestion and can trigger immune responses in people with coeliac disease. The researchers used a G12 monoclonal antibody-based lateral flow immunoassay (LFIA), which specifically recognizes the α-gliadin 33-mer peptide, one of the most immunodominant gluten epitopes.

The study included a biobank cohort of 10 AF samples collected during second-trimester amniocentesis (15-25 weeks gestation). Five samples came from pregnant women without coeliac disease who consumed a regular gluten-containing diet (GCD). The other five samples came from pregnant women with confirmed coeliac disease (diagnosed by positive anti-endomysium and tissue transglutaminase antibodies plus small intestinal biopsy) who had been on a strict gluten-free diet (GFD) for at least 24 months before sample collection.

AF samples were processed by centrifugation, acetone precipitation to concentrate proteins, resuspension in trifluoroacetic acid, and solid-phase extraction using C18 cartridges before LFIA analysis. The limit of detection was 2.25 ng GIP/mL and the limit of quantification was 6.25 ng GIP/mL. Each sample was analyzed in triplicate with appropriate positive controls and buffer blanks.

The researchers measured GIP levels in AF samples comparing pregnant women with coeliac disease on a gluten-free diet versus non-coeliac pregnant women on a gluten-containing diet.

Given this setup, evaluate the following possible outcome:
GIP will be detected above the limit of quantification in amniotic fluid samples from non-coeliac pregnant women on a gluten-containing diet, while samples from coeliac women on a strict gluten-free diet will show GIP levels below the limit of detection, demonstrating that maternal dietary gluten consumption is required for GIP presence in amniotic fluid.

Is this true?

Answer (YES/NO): NO